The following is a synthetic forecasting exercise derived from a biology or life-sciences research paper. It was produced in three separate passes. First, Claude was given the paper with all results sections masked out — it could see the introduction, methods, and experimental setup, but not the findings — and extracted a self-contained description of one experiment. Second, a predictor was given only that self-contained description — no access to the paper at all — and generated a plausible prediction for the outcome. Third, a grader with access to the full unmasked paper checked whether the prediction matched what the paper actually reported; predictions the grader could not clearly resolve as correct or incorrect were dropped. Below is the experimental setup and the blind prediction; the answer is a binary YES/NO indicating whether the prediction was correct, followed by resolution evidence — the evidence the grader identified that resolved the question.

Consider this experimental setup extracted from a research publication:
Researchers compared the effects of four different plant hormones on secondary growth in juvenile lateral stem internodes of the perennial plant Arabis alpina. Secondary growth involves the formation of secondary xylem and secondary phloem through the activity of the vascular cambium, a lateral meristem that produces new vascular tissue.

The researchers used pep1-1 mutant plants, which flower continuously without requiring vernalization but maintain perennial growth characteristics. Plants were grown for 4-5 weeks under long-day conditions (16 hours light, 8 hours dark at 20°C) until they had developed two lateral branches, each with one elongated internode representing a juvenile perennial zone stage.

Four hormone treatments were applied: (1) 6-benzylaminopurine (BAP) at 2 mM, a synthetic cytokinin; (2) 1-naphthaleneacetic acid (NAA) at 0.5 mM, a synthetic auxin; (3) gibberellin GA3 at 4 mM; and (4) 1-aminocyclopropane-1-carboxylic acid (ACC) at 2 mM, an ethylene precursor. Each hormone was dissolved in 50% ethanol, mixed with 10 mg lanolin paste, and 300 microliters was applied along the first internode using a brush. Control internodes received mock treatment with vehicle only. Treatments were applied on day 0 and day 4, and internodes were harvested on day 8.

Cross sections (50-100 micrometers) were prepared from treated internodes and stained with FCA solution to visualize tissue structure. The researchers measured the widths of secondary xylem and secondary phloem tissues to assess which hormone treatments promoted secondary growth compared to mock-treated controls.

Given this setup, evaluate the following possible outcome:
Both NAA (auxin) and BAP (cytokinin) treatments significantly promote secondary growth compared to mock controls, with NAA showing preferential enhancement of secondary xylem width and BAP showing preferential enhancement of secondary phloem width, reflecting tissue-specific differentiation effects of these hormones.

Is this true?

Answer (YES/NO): NO